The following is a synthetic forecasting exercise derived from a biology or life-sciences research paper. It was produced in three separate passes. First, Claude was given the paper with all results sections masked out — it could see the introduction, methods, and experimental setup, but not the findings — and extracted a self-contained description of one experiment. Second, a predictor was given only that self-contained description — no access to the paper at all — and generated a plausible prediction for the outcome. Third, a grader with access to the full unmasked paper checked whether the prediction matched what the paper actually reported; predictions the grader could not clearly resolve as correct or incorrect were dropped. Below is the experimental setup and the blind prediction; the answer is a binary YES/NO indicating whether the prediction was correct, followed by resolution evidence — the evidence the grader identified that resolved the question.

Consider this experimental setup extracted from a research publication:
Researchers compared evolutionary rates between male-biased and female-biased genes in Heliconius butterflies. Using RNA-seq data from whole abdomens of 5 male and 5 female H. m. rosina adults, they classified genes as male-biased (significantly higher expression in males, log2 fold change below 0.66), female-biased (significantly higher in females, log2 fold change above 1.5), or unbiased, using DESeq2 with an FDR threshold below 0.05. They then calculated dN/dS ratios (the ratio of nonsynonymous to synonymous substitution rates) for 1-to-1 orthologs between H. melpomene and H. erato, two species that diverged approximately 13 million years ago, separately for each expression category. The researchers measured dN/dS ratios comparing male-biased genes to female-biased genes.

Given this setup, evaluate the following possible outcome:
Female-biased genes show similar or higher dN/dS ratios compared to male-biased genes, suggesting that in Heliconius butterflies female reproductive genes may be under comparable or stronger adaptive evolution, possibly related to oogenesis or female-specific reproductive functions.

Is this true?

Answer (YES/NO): NO